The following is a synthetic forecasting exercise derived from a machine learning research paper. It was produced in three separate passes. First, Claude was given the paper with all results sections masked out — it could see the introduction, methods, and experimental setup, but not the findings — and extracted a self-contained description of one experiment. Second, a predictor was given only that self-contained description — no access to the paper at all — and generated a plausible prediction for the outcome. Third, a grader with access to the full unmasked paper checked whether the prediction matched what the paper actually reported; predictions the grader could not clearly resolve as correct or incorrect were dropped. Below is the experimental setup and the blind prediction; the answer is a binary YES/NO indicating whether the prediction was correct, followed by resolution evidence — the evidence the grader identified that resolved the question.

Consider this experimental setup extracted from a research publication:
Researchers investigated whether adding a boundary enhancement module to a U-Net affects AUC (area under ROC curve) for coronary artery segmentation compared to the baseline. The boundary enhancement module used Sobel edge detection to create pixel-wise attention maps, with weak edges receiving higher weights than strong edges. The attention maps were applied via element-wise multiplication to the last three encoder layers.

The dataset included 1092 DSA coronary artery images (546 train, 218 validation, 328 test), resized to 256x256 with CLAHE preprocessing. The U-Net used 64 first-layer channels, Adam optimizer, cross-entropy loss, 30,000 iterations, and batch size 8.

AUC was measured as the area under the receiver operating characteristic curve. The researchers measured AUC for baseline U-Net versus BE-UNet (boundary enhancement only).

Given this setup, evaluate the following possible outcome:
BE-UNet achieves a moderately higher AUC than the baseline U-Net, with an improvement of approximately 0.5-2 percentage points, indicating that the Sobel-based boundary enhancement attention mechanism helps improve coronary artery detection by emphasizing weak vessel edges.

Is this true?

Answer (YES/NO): NO